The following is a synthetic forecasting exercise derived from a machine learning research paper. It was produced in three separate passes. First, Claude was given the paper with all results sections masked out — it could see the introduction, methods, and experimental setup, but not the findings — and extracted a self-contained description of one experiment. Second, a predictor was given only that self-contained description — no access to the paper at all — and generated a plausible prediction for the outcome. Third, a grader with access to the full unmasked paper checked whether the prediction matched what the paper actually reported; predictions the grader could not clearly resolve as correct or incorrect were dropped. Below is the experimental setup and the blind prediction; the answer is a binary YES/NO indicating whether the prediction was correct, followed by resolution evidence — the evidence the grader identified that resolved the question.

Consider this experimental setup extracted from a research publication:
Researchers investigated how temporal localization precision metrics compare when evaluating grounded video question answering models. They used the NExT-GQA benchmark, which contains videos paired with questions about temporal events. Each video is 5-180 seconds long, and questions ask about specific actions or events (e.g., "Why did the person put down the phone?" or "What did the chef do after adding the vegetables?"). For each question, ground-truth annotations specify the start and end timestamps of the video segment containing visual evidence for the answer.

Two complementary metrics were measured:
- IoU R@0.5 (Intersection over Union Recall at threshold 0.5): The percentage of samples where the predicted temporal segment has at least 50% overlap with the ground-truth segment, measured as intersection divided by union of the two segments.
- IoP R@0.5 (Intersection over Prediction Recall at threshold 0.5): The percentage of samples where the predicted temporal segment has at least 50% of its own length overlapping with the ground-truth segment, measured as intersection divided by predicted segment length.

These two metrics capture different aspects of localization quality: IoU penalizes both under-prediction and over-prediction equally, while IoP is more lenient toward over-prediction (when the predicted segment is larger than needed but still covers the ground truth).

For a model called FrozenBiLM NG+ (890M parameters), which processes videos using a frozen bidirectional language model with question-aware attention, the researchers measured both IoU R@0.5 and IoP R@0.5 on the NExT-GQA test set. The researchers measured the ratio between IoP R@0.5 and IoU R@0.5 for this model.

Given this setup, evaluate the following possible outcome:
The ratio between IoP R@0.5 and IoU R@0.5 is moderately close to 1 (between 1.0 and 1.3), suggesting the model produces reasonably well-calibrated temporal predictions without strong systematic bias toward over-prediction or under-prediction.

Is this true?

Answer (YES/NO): NO